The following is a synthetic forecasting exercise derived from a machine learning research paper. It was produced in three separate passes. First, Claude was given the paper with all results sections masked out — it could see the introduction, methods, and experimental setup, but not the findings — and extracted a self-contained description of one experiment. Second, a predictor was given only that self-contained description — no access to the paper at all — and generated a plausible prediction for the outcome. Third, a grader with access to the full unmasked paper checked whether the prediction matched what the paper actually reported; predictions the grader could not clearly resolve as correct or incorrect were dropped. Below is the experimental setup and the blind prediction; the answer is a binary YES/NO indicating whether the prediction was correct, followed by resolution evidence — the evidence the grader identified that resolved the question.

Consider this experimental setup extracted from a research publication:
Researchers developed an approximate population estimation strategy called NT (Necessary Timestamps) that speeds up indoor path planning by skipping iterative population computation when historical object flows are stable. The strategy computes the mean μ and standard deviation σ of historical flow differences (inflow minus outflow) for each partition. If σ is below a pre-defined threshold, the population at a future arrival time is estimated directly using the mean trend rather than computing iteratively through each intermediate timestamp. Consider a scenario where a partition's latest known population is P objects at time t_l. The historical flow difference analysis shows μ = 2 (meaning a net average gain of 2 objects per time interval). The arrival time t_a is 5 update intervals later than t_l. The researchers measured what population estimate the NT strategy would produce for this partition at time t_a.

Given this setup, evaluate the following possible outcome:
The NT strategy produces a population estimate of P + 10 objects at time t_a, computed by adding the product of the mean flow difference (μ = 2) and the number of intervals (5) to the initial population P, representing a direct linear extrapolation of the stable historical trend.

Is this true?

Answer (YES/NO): YES